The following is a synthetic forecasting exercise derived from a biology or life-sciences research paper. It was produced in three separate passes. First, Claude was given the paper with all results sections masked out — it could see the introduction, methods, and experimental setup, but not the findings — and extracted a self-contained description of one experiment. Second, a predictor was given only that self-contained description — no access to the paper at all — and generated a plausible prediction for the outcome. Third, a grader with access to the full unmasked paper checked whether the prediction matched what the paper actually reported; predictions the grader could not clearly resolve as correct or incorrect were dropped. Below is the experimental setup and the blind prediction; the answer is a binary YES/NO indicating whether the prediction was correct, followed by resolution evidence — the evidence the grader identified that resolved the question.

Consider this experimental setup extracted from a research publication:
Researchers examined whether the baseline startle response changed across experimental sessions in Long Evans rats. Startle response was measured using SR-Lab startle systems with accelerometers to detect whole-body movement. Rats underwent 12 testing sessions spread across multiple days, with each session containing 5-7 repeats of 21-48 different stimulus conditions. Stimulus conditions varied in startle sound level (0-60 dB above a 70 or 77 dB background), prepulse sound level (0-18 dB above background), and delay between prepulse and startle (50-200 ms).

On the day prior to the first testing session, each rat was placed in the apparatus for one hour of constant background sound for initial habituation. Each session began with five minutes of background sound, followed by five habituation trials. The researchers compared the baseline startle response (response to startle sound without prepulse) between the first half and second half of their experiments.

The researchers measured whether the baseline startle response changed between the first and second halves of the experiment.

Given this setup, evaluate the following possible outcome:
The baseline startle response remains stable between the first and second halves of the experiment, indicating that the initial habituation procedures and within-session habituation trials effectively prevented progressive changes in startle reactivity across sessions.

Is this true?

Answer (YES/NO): YES